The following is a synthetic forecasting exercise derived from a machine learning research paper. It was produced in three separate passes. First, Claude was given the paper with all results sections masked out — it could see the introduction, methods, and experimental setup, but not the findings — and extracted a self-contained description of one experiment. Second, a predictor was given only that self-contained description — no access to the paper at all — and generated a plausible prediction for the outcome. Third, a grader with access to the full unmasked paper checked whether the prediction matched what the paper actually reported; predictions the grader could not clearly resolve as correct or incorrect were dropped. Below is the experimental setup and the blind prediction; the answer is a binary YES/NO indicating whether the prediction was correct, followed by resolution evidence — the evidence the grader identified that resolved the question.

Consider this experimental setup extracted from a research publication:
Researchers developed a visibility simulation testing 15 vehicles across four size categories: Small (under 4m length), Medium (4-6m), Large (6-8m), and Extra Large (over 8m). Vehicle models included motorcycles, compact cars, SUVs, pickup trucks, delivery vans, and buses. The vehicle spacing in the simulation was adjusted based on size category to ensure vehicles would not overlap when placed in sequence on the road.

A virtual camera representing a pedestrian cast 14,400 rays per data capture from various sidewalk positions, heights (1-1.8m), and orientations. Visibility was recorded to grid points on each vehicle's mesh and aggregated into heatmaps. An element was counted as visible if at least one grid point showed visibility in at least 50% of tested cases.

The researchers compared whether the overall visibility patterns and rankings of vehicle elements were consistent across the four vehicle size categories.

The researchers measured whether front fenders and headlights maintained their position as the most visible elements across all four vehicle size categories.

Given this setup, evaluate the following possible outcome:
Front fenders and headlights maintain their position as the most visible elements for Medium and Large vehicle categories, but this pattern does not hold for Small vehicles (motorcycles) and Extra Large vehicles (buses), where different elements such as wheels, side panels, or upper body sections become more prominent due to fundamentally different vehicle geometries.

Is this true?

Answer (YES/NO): NO